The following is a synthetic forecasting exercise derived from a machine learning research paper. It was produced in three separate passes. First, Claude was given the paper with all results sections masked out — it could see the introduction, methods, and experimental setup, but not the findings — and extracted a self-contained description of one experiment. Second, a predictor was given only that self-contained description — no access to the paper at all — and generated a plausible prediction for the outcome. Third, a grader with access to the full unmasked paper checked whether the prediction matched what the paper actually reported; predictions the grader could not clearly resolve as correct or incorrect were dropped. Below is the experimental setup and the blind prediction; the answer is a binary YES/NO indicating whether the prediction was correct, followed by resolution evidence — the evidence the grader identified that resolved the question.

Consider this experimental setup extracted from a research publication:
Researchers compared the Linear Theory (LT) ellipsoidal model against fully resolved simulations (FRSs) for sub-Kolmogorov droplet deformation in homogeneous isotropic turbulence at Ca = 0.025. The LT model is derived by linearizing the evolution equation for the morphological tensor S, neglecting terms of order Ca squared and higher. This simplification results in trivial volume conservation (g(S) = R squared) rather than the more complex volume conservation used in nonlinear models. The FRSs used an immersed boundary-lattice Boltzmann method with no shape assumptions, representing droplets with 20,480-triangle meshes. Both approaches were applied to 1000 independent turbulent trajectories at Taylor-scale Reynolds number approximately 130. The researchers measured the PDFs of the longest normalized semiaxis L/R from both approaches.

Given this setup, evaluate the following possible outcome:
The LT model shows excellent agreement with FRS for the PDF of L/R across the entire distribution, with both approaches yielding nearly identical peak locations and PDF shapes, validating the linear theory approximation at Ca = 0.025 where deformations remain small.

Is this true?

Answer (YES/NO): NO